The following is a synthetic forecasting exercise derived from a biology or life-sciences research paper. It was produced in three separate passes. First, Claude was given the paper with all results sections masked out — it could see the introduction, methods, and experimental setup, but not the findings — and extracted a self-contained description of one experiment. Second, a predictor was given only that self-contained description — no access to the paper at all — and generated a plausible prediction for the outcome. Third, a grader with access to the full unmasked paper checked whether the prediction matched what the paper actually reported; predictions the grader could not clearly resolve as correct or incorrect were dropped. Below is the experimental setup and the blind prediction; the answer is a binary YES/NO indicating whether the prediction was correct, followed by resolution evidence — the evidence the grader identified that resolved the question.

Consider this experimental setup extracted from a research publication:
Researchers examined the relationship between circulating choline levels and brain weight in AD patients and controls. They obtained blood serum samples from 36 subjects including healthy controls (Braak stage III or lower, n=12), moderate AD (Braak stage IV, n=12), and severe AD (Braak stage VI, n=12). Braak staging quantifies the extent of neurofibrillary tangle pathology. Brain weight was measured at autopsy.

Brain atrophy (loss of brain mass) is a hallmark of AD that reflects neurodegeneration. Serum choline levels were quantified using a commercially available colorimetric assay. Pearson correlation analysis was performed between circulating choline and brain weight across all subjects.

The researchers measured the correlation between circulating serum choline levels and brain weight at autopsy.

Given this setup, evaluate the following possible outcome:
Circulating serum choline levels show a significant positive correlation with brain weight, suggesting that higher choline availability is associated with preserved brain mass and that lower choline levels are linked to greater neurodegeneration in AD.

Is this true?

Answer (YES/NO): YES